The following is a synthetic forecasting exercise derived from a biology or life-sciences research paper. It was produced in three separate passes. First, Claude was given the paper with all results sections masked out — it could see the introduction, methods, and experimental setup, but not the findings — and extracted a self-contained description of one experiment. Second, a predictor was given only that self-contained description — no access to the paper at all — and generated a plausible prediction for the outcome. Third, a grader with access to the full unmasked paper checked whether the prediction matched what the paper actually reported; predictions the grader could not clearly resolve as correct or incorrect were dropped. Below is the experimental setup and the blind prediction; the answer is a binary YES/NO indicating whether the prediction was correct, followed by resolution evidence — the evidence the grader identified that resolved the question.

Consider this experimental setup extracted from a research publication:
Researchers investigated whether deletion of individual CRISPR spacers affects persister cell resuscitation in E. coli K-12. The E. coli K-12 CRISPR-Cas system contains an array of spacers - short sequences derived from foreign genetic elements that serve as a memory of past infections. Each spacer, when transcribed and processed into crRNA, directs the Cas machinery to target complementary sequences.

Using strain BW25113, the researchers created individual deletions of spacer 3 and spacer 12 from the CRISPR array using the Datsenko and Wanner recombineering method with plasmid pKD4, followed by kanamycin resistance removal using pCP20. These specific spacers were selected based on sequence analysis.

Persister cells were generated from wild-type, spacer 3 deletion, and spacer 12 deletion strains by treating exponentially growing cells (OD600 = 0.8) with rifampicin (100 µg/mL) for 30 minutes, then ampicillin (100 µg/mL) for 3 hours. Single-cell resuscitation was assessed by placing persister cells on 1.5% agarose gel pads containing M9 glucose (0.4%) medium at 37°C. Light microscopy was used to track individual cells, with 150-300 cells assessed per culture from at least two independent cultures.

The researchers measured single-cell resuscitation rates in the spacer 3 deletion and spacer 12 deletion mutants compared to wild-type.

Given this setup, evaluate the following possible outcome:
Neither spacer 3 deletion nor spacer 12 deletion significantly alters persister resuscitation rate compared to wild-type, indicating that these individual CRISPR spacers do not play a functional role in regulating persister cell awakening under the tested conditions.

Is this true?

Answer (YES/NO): NO